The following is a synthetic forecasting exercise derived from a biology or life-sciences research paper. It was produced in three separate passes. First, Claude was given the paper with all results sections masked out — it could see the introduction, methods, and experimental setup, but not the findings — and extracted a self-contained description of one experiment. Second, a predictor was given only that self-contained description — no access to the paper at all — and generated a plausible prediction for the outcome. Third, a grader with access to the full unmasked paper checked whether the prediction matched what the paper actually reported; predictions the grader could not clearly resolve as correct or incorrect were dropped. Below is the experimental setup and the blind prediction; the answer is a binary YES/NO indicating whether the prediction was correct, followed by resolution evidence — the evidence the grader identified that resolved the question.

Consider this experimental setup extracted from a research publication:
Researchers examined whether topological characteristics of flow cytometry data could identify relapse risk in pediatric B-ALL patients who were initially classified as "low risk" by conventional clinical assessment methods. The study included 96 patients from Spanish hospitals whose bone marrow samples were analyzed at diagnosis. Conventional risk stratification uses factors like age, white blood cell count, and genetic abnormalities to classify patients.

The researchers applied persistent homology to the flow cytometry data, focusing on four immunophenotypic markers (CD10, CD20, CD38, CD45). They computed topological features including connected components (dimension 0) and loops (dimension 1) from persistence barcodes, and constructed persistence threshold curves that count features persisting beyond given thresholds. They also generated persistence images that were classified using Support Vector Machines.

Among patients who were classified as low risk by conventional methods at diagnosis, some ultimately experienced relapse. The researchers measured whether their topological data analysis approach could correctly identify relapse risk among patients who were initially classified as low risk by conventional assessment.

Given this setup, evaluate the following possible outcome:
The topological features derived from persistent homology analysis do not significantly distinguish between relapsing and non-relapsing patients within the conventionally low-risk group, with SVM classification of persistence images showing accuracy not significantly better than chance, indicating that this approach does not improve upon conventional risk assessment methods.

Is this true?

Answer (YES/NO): NO